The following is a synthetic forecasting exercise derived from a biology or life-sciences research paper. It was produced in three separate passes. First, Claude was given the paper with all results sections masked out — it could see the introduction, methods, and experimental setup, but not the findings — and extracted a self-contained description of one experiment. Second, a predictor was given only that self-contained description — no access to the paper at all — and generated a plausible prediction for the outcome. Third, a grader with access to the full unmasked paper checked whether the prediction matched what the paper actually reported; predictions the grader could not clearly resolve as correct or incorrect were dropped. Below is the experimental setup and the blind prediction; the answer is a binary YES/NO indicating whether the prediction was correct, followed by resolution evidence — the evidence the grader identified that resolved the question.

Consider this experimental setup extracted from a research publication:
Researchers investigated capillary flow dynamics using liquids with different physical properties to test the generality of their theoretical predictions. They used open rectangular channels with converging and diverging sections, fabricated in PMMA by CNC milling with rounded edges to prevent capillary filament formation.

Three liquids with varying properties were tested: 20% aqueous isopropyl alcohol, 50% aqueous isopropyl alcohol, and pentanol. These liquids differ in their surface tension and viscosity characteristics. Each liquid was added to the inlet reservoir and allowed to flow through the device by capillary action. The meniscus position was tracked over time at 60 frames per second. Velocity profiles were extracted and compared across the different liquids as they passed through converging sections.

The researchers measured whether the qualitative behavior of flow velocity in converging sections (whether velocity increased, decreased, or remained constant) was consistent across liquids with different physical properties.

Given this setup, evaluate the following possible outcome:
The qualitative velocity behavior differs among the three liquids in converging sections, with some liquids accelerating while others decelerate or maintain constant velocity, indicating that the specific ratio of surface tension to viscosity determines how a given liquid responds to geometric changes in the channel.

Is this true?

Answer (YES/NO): NO